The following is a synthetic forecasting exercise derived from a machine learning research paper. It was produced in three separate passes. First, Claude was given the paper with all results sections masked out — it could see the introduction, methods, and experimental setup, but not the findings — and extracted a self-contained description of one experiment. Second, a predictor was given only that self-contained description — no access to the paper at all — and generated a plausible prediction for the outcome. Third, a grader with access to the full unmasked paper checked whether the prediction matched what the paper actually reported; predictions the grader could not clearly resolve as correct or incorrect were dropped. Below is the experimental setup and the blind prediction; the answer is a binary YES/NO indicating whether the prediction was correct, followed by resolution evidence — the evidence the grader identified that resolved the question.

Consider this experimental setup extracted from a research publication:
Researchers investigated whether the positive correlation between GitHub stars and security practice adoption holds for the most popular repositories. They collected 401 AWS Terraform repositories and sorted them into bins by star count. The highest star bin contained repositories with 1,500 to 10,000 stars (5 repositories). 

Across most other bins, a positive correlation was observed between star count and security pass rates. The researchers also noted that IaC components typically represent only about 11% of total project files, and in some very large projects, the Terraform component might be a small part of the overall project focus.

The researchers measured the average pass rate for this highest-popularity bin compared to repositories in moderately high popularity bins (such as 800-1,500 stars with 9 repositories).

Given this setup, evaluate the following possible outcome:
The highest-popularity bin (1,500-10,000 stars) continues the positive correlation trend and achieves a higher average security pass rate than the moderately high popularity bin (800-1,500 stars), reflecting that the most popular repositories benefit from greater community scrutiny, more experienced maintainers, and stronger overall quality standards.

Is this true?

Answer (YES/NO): NO